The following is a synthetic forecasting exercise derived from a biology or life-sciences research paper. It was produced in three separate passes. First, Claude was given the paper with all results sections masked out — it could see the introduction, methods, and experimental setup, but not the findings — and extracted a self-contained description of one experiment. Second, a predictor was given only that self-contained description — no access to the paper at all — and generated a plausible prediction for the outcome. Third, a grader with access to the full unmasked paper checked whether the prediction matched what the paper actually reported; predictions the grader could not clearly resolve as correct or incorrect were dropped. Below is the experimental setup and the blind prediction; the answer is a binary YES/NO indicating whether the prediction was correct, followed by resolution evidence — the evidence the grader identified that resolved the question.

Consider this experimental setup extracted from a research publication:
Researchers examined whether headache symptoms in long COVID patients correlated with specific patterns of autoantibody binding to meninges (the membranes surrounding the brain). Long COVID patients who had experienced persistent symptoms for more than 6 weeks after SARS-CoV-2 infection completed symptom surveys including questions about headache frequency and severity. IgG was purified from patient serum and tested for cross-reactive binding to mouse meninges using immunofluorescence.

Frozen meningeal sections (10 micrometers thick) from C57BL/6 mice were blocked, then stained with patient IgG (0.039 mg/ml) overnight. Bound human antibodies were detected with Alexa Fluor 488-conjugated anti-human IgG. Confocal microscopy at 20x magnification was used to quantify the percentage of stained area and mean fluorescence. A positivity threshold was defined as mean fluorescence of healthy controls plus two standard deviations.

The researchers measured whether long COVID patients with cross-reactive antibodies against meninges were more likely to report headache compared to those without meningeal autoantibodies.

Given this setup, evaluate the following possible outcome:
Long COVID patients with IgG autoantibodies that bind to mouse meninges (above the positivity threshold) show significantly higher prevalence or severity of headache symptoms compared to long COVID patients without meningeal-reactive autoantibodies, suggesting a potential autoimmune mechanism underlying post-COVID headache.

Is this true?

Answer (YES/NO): YES